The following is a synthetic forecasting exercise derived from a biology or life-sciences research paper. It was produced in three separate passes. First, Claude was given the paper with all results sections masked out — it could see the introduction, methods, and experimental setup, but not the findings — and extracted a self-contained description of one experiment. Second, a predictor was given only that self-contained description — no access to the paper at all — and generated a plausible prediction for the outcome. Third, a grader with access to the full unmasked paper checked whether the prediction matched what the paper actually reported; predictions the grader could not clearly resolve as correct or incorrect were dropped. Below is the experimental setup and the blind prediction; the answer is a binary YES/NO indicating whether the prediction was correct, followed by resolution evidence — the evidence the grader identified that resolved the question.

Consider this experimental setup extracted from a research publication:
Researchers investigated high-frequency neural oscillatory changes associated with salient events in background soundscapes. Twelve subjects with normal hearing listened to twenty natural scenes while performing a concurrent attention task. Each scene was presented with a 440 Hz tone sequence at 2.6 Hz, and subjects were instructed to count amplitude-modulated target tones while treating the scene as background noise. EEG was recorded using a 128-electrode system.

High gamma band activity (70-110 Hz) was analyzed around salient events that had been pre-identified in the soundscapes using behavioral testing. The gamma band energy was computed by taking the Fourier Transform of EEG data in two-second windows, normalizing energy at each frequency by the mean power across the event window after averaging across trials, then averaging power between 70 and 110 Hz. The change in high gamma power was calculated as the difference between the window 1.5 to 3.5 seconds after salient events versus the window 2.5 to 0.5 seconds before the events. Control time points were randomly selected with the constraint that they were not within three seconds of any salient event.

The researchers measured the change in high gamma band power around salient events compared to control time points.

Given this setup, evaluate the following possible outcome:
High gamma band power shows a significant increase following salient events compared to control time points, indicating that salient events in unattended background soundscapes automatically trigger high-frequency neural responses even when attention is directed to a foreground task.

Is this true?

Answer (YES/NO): NO